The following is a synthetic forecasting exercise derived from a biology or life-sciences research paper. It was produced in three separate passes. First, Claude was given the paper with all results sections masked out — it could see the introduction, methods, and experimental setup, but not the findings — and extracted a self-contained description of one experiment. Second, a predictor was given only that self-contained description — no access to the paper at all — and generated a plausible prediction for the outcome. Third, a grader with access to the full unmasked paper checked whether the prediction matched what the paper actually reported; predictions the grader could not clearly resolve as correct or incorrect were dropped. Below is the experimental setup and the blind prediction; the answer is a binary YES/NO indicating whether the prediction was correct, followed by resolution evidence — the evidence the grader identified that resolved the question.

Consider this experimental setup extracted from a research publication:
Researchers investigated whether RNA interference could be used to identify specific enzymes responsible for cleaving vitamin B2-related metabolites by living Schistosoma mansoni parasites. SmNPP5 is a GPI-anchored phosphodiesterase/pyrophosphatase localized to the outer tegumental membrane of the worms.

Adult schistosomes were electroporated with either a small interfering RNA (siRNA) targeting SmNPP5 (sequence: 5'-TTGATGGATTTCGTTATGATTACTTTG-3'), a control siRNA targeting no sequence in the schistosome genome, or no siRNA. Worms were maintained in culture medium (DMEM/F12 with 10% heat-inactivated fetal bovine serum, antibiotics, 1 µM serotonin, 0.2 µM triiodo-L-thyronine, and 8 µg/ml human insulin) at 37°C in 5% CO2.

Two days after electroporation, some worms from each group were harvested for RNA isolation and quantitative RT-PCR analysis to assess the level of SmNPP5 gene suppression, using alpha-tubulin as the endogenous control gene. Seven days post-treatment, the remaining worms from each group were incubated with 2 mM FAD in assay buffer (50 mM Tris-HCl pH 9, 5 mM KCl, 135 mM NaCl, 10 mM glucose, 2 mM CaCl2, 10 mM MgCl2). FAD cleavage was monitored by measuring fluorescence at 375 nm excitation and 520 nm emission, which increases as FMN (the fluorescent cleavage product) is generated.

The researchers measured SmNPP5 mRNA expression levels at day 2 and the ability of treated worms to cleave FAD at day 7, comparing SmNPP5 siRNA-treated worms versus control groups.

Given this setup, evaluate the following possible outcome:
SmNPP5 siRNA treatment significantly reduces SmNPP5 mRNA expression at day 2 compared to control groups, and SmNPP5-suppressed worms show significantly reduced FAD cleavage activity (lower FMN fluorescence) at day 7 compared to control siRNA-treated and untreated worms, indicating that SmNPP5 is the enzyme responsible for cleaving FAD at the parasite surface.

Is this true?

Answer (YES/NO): YES